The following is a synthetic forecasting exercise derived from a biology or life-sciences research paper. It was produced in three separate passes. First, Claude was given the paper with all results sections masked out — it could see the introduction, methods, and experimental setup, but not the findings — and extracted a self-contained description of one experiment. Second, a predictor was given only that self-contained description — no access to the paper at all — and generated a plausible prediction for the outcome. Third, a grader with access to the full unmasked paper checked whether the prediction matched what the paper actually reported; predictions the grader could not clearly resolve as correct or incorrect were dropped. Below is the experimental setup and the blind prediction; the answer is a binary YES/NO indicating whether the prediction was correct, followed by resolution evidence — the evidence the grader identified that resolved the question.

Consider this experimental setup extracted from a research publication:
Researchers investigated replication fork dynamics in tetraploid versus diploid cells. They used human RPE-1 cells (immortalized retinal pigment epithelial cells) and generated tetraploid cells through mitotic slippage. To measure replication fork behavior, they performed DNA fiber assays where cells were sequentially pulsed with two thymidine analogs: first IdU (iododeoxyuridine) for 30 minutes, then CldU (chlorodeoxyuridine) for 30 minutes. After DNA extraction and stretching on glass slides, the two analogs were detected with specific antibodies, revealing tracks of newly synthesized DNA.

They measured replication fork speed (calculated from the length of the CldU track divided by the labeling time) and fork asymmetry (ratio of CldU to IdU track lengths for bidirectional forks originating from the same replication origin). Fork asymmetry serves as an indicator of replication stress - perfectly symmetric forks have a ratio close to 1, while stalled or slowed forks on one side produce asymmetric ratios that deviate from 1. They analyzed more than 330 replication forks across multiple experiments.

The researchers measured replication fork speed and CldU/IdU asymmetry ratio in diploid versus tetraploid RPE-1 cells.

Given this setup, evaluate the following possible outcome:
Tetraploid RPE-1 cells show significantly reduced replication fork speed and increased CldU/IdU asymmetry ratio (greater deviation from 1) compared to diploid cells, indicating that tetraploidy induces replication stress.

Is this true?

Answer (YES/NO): NO